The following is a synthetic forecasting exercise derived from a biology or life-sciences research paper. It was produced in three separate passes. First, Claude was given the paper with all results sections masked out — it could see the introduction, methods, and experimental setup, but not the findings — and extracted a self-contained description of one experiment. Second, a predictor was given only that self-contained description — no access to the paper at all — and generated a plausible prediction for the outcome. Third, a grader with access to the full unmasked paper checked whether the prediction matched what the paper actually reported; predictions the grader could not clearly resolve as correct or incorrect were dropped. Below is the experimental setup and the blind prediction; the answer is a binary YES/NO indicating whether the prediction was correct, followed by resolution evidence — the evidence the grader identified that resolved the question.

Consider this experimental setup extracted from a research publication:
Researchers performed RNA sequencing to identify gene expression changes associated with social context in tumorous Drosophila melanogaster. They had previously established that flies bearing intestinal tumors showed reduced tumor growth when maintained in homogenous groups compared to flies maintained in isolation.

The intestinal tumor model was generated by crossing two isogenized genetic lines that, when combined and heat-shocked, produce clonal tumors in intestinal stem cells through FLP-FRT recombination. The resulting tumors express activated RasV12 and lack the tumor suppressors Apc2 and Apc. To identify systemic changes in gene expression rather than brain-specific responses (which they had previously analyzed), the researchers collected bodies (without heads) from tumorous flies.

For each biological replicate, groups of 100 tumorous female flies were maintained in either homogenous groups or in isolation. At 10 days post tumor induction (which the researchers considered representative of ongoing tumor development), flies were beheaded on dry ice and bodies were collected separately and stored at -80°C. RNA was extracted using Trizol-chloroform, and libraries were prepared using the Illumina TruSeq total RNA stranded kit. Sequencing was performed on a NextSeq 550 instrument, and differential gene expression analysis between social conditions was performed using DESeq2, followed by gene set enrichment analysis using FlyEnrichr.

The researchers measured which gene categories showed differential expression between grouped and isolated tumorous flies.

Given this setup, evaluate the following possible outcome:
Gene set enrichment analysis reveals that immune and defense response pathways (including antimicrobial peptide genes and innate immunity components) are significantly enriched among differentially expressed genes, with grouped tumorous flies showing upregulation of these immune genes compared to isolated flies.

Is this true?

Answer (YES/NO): YES